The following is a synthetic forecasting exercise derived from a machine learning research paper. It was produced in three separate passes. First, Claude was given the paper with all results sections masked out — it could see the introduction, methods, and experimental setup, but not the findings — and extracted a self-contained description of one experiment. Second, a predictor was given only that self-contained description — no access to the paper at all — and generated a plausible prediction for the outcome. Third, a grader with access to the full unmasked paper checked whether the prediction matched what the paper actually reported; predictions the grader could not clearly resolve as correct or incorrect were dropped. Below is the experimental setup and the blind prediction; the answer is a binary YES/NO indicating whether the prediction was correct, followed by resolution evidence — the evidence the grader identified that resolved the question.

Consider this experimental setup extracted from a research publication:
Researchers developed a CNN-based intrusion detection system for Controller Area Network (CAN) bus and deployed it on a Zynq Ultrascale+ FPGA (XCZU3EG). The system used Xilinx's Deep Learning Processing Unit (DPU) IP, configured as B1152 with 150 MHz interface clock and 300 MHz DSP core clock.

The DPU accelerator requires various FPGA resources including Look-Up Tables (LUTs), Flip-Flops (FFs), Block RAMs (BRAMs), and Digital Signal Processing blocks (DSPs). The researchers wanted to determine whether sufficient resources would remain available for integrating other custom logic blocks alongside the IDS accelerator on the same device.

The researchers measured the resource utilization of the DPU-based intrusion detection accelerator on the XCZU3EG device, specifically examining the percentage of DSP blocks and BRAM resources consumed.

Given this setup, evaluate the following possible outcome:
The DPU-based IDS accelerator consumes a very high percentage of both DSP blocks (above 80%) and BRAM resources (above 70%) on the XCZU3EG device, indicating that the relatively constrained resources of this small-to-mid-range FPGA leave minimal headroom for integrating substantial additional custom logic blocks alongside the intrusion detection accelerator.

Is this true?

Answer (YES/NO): NO